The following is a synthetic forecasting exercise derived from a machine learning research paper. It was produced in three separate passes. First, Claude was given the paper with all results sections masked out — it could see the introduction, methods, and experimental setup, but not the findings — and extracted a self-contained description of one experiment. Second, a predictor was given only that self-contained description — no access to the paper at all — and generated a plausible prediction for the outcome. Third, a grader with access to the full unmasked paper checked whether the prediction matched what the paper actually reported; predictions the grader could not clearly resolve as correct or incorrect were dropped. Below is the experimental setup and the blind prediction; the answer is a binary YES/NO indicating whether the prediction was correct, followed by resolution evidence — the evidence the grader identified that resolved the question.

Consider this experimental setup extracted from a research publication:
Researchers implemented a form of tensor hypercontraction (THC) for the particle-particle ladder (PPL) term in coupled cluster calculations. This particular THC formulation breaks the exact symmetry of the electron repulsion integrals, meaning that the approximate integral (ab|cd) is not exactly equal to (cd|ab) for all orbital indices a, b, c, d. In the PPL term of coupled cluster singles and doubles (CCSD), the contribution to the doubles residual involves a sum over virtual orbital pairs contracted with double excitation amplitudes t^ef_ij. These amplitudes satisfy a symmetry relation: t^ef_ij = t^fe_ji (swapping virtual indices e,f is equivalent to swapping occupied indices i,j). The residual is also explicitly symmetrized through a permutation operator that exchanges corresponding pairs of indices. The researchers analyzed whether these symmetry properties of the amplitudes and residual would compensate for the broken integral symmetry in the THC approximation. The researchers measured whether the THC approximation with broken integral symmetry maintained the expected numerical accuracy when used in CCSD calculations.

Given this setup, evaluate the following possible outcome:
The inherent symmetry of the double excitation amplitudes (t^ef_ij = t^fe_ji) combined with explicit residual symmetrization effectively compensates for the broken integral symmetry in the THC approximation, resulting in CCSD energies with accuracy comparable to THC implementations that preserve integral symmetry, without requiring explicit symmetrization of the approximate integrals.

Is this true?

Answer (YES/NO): YES